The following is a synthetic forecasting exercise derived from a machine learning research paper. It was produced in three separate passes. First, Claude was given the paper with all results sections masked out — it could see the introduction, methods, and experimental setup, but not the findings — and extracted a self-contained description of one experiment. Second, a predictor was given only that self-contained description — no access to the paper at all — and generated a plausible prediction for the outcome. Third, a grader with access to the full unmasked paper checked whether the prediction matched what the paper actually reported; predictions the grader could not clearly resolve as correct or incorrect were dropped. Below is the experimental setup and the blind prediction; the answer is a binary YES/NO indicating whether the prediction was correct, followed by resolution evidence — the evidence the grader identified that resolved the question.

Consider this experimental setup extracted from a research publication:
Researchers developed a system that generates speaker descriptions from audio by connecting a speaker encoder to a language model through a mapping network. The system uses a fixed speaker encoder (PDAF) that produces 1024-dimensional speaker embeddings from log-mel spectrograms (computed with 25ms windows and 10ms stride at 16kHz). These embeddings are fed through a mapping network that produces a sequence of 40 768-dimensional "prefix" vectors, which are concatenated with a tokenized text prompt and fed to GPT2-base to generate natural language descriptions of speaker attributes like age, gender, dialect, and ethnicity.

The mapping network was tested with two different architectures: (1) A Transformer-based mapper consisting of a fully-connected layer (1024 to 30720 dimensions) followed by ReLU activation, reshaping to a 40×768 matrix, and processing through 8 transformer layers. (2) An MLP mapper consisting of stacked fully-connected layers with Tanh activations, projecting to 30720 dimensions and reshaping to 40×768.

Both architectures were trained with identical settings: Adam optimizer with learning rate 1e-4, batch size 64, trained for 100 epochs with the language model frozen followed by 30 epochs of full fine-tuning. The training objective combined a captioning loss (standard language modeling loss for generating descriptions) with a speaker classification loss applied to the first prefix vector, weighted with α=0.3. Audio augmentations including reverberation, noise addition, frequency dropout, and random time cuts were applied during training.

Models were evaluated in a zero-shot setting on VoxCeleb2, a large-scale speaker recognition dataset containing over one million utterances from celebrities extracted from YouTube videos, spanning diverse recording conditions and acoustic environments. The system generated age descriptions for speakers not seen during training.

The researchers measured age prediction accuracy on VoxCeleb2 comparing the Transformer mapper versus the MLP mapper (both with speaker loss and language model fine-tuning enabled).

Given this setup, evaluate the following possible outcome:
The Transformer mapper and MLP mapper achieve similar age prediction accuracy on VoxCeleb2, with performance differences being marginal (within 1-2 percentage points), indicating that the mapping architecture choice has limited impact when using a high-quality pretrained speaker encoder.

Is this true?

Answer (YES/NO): YES